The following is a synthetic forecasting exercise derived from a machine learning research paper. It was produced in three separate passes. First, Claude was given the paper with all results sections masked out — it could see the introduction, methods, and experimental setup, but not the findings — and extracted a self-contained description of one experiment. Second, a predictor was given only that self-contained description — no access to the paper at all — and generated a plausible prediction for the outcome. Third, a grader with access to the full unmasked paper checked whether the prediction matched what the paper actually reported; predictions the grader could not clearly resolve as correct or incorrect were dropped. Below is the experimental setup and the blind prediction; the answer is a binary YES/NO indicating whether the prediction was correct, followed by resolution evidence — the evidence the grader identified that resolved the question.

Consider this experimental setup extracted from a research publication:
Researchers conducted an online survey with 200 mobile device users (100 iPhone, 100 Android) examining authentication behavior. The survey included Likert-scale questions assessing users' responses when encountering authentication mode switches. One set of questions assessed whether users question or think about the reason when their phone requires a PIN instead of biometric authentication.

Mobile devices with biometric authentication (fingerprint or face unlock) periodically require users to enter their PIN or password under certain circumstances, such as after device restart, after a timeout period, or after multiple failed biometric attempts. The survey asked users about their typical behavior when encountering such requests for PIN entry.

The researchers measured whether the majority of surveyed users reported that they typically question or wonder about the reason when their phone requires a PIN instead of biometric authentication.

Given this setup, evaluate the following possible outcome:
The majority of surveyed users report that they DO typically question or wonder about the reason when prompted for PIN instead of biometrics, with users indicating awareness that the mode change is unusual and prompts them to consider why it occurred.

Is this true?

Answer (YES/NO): NO